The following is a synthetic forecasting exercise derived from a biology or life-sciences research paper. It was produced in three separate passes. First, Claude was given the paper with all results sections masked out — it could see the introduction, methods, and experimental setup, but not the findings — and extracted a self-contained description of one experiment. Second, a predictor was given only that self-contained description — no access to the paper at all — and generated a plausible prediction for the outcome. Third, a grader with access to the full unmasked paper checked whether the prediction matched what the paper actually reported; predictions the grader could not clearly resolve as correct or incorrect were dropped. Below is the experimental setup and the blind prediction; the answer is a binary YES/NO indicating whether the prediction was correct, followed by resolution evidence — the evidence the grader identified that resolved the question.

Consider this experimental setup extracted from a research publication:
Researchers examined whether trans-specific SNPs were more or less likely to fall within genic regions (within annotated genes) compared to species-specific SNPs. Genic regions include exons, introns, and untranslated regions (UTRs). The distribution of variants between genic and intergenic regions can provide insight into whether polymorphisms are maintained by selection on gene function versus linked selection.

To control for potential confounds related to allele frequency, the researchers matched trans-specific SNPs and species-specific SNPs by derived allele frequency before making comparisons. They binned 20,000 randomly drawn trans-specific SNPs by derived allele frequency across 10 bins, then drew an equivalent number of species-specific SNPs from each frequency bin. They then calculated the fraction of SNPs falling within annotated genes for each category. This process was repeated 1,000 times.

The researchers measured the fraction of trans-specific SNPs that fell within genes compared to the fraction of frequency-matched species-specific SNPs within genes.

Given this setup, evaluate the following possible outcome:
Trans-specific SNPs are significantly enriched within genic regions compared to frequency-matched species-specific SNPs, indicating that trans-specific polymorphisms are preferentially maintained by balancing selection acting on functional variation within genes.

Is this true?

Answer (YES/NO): YES